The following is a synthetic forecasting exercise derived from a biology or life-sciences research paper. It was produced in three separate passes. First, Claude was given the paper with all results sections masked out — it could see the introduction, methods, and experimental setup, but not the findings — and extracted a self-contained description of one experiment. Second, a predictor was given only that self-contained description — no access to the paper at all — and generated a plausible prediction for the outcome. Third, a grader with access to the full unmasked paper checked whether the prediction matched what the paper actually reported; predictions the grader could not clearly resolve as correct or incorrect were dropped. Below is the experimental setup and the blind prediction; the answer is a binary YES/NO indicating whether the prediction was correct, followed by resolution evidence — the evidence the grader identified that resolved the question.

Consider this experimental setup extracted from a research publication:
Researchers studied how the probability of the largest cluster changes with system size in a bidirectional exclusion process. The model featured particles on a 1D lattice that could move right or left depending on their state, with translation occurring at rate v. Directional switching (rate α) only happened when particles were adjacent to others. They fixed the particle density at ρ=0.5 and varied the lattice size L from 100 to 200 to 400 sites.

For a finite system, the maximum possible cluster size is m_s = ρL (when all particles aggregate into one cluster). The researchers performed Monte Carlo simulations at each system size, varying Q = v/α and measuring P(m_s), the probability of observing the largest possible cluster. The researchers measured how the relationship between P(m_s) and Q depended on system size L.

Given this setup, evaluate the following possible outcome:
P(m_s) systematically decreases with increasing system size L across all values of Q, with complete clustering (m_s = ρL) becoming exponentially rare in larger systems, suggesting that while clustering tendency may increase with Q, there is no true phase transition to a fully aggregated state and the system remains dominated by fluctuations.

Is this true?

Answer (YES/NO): NO